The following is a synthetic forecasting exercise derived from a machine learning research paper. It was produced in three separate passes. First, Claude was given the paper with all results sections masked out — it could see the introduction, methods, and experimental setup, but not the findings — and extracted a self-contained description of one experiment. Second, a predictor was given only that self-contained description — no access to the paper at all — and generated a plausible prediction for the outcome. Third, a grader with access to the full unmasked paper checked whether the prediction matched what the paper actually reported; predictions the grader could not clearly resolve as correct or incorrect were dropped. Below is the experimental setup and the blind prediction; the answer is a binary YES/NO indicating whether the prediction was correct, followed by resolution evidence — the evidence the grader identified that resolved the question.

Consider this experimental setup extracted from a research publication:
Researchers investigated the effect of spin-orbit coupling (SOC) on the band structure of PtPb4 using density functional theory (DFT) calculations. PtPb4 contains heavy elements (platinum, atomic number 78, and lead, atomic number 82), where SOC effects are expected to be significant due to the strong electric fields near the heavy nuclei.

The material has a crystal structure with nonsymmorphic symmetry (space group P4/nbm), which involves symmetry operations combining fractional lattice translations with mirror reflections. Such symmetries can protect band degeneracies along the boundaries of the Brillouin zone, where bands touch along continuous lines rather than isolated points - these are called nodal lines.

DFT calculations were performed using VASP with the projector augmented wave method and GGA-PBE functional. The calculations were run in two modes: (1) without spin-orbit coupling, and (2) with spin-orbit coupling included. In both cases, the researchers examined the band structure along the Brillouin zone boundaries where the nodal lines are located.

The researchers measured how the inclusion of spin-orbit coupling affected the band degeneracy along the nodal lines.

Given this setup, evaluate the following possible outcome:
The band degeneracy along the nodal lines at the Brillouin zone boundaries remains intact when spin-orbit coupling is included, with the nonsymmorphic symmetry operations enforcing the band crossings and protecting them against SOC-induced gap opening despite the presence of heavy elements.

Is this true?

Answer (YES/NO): NO